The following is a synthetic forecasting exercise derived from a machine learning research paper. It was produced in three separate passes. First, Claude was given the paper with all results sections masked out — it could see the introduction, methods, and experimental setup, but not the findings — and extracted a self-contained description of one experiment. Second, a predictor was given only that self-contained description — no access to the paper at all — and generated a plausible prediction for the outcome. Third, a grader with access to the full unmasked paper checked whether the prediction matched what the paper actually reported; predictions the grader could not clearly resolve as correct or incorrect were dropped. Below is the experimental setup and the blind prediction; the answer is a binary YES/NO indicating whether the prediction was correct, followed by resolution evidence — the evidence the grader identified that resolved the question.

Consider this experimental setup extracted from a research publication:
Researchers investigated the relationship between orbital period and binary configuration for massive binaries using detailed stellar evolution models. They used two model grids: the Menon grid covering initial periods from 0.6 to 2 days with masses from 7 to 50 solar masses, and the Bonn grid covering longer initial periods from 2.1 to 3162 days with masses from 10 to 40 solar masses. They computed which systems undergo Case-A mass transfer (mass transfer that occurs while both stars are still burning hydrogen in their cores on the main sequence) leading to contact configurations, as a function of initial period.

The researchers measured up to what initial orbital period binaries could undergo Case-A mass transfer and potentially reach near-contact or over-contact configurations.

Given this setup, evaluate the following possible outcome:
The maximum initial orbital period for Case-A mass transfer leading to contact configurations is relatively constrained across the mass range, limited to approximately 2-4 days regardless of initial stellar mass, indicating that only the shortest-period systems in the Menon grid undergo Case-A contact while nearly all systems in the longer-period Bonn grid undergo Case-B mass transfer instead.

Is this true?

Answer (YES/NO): NO